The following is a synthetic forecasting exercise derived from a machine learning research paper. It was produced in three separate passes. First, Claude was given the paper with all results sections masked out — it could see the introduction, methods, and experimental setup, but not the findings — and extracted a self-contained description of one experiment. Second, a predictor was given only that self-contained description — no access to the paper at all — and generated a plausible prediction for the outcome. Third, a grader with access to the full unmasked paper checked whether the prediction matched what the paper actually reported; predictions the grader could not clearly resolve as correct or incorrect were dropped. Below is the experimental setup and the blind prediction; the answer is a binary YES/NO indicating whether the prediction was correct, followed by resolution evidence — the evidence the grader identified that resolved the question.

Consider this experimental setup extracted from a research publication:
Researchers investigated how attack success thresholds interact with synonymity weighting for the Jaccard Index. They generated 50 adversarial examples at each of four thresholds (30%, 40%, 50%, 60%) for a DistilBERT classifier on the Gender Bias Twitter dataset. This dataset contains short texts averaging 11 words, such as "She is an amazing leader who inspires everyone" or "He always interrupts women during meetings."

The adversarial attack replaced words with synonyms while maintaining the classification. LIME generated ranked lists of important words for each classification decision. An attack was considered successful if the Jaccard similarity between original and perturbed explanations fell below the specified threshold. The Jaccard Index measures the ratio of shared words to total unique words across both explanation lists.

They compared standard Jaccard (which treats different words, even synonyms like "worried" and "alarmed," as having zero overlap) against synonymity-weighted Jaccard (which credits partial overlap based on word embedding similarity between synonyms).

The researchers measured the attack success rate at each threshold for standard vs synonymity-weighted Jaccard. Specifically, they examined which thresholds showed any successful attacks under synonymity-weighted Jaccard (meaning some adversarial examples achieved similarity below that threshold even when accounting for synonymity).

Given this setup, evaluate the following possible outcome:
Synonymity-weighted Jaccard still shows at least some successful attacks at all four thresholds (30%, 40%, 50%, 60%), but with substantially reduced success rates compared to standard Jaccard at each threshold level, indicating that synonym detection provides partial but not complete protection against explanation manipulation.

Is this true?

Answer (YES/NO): NO